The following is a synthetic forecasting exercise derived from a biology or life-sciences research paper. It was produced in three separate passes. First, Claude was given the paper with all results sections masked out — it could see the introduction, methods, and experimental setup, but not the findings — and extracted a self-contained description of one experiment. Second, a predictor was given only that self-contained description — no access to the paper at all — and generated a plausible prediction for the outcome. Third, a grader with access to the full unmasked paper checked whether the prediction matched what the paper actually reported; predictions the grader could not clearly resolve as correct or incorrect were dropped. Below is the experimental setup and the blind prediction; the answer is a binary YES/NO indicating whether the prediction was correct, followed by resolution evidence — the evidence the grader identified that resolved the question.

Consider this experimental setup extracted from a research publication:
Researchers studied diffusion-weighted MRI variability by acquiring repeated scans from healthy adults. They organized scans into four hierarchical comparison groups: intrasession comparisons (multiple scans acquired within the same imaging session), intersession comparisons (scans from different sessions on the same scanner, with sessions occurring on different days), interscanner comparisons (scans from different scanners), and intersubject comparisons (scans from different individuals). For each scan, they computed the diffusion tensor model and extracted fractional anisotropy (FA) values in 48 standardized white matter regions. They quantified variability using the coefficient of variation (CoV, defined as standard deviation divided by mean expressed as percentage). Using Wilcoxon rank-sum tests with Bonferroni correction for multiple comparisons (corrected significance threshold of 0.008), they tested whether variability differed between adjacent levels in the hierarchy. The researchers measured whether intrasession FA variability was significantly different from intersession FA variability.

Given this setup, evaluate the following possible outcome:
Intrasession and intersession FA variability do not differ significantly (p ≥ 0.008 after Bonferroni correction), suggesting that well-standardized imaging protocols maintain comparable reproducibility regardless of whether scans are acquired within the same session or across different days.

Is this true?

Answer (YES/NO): NO